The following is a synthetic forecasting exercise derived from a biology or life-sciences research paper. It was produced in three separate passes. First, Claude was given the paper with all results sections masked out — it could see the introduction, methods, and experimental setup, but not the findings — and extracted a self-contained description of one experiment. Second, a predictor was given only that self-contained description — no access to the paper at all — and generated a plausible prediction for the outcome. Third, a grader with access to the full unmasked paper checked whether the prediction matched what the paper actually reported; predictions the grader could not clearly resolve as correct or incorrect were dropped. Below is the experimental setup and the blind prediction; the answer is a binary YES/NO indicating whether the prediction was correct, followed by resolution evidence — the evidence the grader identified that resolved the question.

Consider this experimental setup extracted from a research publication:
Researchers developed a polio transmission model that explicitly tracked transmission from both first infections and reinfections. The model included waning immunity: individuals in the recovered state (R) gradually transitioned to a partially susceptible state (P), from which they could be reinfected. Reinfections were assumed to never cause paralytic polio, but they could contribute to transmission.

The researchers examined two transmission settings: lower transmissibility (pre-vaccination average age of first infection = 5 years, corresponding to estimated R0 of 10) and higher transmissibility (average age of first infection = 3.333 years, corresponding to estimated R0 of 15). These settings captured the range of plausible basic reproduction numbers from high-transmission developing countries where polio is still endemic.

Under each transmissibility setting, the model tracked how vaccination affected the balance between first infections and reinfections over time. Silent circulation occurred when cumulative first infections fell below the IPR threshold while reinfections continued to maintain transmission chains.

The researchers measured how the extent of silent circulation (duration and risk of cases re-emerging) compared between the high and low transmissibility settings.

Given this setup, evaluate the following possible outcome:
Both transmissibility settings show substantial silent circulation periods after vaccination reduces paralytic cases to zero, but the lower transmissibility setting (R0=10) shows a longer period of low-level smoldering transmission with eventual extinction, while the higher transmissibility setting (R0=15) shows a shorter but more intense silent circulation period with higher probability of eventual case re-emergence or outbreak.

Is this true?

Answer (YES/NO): NO